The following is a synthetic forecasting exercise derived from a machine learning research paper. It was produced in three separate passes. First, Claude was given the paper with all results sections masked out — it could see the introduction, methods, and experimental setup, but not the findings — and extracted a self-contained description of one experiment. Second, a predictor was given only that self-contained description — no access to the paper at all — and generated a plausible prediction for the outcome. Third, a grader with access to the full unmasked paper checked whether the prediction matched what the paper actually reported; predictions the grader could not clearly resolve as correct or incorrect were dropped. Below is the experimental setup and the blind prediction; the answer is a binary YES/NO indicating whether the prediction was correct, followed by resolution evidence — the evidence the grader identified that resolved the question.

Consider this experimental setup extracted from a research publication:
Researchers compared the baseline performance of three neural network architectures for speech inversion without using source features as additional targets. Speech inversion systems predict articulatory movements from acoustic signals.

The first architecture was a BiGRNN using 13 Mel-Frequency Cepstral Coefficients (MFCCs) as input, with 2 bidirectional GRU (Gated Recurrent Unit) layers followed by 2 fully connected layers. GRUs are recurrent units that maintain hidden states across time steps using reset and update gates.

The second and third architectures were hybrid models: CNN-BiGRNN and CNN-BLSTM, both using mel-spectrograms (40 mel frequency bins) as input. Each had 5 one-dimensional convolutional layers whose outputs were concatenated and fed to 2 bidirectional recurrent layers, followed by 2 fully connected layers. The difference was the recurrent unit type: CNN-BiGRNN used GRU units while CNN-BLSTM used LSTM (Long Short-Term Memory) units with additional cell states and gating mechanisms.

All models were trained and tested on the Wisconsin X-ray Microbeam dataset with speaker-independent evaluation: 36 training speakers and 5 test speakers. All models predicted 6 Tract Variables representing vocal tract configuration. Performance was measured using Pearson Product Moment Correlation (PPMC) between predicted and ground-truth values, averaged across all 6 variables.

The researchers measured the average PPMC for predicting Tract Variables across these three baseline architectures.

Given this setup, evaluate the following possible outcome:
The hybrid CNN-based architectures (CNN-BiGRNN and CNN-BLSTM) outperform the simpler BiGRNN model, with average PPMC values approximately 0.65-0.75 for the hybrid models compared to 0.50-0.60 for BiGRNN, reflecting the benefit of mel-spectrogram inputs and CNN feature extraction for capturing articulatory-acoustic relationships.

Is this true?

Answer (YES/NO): NO